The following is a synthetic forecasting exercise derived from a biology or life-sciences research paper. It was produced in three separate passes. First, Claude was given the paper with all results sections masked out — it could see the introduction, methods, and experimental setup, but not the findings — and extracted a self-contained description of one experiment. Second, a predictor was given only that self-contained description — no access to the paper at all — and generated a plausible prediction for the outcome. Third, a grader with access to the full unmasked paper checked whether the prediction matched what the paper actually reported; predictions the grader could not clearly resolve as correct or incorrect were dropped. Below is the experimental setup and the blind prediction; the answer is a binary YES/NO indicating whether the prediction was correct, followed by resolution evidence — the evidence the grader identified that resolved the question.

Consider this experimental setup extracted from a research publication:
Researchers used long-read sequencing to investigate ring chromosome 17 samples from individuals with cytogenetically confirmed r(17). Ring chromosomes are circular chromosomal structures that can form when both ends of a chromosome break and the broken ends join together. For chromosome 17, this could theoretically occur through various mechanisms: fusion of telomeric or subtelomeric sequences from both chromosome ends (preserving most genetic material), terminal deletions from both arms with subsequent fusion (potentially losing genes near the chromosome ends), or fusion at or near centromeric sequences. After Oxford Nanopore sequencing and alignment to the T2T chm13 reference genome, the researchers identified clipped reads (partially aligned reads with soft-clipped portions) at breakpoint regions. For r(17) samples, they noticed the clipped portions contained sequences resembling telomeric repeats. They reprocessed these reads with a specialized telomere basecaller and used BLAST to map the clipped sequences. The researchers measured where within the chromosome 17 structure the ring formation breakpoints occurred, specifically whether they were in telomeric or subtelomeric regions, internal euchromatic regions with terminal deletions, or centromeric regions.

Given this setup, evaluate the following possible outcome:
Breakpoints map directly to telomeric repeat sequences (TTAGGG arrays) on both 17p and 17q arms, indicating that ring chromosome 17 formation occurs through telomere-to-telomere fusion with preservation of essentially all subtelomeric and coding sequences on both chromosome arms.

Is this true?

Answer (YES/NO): NO